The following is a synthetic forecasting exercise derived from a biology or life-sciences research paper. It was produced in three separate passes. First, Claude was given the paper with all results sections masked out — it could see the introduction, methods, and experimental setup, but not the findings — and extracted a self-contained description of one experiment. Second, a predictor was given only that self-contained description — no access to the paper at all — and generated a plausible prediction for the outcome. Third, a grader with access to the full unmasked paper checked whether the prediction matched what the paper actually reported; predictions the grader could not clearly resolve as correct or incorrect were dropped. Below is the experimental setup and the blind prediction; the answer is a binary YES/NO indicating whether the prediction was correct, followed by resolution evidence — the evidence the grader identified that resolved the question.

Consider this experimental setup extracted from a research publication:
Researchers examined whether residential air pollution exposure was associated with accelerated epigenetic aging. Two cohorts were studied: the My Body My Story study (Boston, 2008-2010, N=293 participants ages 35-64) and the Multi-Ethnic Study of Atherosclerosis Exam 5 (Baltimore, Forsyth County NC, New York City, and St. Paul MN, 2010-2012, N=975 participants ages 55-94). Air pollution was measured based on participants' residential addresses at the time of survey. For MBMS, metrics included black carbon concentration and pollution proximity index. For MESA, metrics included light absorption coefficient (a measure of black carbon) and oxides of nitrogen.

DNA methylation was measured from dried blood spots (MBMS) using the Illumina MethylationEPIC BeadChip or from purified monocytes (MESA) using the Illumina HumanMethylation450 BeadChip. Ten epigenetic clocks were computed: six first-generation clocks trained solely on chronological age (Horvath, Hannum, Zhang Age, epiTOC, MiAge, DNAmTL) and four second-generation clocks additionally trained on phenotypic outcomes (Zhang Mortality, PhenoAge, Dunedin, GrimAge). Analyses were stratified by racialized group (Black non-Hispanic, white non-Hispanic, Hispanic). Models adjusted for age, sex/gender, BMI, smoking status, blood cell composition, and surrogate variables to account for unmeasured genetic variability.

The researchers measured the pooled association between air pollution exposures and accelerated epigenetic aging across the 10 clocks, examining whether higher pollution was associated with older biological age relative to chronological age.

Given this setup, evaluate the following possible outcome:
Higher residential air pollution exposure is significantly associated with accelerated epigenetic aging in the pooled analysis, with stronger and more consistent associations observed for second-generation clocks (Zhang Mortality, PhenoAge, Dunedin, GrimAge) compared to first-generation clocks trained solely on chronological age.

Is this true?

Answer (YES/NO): NO